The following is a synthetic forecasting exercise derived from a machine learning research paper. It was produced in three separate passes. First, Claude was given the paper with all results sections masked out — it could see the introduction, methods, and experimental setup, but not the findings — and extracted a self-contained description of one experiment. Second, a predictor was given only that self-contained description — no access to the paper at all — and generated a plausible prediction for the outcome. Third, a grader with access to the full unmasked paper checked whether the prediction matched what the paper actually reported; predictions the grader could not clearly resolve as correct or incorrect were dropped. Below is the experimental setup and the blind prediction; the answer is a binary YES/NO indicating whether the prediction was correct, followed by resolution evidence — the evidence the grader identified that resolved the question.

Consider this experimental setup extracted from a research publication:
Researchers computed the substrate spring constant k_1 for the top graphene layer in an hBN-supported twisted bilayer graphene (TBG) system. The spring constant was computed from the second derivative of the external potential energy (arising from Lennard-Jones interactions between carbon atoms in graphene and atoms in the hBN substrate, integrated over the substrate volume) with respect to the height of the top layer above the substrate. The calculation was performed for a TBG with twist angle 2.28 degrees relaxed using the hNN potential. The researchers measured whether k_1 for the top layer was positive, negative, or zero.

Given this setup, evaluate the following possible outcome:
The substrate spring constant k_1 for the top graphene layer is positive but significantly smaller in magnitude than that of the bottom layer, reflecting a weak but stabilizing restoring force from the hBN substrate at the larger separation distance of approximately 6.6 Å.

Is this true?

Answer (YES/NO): NO